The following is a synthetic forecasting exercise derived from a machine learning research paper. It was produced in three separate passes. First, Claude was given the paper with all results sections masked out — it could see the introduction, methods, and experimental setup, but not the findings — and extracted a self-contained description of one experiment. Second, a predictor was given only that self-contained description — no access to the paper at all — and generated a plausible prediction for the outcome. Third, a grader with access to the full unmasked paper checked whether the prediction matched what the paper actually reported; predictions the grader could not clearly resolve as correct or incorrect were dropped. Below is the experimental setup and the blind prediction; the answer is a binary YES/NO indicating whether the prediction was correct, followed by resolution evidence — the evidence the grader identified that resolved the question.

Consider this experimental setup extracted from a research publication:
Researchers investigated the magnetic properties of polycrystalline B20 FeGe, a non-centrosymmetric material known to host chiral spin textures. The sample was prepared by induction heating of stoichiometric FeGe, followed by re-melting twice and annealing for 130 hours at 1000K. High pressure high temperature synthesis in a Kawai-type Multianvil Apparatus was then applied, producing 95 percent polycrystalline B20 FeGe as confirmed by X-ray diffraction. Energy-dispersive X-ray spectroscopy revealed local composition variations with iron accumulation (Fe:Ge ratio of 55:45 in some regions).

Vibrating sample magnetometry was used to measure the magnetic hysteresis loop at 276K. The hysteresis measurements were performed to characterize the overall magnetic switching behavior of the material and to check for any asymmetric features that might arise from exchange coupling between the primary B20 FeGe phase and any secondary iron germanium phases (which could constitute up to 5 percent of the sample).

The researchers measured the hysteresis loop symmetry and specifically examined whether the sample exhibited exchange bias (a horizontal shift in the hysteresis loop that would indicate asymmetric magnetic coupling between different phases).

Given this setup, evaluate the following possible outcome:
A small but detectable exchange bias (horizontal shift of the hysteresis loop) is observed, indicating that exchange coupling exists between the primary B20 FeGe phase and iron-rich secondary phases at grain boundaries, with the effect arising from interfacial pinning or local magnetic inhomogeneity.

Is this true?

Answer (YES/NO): NO